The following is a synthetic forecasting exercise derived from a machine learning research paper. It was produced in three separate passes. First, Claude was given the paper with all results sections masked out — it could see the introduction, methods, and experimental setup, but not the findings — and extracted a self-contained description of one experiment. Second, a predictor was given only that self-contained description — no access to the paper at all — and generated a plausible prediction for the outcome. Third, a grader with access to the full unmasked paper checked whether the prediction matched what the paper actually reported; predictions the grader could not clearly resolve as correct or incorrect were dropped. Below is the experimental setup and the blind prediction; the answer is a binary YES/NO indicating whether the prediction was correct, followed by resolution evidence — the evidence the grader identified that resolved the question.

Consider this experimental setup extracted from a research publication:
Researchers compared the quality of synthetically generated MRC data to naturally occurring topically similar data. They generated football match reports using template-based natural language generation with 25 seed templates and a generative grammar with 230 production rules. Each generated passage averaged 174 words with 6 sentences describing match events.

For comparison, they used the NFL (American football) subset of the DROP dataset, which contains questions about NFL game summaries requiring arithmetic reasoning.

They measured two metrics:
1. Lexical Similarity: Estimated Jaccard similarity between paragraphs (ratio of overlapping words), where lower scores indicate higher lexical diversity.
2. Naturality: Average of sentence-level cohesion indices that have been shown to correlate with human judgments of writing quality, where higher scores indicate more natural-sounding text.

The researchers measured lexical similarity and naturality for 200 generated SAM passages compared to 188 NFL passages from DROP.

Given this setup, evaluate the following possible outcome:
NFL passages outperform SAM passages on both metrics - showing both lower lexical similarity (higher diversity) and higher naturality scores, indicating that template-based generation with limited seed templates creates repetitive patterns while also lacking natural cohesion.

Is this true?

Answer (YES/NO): YES